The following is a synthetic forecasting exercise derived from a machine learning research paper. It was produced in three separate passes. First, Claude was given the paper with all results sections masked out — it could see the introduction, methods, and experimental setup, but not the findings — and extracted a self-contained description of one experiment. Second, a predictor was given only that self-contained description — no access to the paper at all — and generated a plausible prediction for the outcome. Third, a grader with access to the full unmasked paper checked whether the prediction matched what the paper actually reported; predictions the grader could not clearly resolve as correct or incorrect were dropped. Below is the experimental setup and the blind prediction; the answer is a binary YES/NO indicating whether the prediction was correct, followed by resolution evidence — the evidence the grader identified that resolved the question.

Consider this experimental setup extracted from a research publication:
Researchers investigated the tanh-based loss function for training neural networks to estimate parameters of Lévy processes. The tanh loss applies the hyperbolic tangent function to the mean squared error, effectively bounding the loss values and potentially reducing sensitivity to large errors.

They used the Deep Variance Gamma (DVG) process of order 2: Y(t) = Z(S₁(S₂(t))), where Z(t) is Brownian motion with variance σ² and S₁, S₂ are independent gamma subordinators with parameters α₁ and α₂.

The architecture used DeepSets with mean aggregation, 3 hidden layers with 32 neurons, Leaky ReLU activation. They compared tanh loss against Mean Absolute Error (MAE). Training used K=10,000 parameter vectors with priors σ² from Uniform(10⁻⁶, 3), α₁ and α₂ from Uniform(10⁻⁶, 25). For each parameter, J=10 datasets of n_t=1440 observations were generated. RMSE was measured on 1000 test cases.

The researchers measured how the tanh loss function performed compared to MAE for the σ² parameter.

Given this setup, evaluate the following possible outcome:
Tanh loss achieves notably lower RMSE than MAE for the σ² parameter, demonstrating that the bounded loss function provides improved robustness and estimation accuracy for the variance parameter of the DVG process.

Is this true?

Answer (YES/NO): NO